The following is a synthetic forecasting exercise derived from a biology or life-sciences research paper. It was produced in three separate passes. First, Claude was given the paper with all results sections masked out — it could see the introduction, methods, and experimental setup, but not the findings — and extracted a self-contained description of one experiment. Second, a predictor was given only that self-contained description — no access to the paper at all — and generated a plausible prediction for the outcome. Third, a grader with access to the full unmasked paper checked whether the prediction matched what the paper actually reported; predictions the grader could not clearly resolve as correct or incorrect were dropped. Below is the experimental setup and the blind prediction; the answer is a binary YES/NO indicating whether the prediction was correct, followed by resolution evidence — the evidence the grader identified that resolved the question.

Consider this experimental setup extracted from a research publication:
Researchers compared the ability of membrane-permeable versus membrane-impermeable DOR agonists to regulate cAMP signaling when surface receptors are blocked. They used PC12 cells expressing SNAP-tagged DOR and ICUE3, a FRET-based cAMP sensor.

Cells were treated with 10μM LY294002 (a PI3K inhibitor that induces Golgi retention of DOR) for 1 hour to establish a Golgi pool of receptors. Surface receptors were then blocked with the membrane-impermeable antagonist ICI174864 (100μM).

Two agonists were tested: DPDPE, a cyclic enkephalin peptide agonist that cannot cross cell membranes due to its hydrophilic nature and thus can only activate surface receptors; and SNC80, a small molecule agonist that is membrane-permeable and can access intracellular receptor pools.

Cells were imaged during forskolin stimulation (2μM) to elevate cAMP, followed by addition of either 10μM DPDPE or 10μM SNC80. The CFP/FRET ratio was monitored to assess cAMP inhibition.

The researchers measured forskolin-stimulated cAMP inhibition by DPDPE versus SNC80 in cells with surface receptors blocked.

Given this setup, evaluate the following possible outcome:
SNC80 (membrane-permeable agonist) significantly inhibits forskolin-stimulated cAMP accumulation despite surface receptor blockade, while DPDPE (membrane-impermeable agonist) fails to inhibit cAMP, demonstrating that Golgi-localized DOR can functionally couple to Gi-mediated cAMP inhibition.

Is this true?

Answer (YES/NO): YES